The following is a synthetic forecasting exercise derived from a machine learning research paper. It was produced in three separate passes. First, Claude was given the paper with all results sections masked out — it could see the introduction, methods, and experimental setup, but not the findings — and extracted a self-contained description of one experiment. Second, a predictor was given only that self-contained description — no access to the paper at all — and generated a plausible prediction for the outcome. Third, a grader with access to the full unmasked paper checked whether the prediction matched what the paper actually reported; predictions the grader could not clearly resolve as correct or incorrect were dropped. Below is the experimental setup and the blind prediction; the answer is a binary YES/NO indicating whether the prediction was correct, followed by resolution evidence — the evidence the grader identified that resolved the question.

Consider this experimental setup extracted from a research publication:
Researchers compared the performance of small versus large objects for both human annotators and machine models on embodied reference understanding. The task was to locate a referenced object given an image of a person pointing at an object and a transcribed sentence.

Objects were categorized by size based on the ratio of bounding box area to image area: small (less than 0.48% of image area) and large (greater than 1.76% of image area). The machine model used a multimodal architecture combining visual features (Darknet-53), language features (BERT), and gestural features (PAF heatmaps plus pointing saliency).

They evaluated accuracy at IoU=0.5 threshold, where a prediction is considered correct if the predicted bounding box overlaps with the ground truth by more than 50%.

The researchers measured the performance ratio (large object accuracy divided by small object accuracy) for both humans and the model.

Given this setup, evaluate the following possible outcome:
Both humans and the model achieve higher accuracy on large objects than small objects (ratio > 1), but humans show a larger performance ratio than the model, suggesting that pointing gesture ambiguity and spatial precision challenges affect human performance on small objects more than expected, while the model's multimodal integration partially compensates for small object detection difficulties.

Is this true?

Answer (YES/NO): NO